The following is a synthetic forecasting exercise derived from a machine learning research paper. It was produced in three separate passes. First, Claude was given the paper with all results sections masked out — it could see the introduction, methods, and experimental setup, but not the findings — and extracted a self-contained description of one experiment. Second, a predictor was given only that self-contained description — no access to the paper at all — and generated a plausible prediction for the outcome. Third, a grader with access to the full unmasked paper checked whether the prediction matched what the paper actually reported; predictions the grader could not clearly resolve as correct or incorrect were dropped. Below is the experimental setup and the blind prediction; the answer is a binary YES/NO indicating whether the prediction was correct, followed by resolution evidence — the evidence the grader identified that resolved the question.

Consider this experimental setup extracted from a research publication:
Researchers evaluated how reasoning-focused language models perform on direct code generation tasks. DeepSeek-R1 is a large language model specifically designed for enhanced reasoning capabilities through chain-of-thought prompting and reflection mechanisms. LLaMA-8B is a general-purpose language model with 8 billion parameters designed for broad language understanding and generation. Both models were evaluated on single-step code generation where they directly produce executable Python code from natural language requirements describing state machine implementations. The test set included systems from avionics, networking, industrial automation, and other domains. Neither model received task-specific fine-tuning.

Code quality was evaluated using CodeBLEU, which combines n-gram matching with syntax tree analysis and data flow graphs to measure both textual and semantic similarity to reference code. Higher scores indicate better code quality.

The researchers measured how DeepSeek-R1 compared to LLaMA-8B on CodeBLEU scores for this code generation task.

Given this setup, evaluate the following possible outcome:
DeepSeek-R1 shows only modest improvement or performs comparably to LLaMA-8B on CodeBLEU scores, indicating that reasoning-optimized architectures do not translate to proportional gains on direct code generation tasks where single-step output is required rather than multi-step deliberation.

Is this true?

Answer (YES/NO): YES